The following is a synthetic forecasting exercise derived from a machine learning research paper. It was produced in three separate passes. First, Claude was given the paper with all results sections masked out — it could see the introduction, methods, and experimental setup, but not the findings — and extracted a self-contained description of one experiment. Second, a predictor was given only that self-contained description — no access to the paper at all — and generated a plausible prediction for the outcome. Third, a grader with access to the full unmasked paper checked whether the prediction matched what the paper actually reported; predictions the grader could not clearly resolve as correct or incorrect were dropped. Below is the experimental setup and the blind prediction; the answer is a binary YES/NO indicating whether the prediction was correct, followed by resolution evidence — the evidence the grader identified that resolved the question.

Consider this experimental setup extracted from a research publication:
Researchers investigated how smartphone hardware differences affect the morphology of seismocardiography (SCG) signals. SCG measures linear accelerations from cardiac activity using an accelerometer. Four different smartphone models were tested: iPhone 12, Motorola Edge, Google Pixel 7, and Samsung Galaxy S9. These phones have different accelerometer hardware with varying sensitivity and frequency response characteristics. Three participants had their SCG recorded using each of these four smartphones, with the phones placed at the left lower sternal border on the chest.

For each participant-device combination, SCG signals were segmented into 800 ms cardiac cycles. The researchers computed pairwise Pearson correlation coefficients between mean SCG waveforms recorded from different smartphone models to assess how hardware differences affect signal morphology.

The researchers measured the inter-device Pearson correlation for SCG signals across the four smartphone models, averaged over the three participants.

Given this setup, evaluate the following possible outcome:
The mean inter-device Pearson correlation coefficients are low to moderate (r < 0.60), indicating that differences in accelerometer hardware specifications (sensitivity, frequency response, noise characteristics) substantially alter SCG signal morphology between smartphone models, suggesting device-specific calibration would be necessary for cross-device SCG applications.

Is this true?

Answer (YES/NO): YES